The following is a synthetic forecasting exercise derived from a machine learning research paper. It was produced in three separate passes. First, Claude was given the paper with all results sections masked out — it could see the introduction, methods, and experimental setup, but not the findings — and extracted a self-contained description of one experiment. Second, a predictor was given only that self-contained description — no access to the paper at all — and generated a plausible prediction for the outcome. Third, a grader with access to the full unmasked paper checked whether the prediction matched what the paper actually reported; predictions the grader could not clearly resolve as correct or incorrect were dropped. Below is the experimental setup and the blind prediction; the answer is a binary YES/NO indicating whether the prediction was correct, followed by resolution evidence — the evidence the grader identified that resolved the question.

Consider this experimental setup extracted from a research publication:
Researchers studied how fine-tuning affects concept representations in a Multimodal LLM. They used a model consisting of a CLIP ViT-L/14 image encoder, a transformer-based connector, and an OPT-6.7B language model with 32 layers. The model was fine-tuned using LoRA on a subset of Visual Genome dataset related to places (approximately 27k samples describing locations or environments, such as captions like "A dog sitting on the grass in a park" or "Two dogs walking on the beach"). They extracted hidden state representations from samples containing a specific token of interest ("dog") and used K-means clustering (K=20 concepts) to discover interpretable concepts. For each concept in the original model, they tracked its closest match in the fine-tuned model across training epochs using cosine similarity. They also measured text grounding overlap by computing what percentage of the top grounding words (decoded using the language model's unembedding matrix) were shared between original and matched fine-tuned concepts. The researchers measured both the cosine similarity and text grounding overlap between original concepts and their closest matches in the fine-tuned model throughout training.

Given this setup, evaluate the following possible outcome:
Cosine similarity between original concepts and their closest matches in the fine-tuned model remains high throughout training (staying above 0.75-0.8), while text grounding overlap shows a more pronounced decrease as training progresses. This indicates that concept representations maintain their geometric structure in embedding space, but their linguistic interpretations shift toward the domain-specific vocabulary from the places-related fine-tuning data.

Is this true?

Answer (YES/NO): NO